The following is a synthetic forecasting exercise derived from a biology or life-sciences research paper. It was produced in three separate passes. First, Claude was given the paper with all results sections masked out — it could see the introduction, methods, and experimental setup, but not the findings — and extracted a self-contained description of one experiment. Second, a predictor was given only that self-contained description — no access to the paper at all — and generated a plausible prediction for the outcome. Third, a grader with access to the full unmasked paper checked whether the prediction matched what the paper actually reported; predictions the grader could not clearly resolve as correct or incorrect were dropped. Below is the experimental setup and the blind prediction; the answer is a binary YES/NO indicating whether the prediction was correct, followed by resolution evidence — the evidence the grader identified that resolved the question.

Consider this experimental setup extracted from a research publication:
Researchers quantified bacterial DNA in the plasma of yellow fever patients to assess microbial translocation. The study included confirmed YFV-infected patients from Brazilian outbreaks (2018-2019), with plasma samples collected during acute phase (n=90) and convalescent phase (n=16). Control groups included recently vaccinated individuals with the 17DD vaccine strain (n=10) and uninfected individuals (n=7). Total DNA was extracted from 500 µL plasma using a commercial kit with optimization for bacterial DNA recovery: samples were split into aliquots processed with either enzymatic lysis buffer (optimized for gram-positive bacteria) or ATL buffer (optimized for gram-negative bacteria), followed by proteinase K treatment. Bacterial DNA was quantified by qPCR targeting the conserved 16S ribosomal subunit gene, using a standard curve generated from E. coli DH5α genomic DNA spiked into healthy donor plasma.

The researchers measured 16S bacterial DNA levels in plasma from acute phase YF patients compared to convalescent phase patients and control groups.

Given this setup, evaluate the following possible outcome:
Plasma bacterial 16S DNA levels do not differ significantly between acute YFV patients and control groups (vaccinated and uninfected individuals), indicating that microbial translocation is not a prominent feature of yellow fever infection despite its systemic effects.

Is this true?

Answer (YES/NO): NO